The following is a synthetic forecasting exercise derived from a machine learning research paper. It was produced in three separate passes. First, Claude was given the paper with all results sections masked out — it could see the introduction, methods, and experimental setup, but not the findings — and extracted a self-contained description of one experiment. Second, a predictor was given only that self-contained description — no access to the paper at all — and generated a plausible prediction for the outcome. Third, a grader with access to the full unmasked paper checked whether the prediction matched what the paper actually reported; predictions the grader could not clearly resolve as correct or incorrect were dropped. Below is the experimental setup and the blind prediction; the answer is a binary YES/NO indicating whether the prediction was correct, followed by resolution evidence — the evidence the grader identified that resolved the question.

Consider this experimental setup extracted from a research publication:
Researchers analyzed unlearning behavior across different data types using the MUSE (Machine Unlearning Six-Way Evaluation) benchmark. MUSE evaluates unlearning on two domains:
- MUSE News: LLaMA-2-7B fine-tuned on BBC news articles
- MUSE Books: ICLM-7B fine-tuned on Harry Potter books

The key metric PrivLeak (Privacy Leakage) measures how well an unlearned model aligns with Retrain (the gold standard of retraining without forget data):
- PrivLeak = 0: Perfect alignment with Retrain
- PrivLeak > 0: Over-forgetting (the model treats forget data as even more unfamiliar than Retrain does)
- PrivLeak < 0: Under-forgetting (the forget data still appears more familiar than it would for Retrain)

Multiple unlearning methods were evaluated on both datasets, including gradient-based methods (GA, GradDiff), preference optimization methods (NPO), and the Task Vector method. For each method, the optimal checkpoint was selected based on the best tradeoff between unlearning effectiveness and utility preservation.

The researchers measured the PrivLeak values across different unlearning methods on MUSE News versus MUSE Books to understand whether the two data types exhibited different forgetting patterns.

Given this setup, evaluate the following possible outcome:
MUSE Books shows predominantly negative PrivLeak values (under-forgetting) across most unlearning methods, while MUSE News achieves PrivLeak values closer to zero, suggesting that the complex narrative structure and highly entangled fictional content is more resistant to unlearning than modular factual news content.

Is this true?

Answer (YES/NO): NO